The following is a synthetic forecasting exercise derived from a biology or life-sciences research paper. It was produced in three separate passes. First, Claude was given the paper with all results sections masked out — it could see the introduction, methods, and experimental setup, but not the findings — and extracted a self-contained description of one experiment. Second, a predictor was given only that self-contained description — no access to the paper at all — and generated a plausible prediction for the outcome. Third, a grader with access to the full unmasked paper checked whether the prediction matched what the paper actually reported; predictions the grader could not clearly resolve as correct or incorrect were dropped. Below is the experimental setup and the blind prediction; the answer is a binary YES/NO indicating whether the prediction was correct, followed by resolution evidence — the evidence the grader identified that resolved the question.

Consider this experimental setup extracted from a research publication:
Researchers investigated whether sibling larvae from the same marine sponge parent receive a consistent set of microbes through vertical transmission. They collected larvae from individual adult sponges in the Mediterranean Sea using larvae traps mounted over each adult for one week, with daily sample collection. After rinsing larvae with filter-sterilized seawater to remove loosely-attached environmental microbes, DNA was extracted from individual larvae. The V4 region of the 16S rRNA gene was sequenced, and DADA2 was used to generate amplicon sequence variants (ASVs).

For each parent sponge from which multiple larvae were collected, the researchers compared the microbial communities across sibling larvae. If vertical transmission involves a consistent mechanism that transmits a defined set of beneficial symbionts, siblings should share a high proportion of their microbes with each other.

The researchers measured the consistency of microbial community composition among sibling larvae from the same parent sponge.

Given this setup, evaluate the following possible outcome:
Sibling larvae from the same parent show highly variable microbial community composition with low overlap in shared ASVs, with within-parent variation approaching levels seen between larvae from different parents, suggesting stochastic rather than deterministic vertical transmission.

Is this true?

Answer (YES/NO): YES